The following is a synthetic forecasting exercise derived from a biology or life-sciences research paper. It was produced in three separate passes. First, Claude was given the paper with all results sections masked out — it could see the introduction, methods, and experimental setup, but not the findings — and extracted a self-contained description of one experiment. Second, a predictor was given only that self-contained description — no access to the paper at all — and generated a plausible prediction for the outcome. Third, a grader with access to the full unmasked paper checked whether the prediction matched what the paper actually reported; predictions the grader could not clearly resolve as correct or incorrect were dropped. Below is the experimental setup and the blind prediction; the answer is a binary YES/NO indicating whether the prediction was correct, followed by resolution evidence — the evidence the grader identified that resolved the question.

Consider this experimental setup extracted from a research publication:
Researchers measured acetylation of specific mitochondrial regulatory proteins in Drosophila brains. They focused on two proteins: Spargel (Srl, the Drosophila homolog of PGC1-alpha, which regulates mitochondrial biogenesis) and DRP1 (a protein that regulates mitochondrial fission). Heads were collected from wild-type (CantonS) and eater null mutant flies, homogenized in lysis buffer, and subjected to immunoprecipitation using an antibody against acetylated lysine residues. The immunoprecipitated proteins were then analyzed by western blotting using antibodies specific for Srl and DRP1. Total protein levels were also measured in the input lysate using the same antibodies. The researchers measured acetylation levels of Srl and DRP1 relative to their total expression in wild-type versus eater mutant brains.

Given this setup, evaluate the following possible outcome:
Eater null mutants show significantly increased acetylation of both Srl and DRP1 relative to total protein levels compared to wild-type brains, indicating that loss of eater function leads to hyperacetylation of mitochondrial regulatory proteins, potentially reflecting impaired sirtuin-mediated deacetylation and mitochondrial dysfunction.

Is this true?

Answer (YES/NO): YES